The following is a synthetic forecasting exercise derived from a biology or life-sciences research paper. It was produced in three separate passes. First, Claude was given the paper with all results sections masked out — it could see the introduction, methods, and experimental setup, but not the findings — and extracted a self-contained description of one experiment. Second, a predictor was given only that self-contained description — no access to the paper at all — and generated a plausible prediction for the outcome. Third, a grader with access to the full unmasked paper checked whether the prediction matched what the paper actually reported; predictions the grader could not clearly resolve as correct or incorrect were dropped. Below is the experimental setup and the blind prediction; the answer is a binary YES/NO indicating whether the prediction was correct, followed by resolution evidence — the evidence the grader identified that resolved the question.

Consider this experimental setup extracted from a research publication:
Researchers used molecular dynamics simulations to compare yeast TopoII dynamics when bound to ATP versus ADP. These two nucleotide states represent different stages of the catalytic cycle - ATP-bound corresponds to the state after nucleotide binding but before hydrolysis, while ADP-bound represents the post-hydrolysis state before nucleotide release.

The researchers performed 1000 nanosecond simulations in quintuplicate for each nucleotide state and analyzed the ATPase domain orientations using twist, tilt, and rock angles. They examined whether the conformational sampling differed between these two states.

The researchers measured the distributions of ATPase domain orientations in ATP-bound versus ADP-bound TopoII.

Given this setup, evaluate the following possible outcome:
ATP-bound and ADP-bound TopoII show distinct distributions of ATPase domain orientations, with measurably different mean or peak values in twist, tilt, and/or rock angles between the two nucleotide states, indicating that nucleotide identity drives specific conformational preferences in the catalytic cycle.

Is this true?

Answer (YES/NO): YES